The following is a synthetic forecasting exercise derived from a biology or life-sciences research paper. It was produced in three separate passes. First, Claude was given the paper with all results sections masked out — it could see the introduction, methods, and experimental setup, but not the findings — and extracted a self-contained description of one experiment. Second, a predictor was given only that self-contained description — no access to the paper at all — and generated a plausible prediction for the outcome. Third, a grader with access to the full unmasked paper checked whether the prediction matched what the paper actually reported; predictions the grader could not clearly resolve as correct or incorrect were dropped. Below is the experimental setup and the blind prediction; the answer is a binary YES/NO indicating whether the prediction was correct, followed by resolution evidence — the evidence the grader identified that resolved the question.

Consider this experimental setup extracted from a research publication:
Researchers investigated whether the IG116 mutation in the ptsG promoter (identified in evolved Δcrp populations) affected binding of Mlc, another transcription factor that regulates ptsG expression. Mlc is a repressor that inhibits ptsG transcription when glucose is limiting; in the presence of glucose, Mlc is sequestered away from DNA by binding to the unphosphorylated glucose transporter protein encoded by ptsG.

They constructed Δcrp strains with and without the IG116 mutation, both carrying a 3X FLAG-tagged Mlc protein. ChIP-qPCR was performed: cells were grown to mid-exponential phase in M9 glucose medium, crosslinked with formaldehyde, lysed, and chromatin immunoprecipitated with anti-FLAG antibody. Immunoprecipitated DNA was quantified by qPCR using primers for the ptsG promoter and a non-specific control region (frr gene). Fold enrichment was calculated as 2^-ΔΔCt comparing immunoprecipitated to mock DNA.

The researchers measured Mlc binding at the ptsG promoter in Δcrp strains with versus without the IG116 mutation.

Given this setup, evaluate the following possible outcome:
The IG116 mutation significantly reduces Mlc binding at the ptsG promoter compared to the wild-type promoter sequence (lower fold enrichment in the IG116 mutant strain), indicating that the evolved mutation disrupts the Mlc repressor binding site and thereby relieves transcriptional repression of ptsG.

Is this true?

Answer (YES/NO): NO